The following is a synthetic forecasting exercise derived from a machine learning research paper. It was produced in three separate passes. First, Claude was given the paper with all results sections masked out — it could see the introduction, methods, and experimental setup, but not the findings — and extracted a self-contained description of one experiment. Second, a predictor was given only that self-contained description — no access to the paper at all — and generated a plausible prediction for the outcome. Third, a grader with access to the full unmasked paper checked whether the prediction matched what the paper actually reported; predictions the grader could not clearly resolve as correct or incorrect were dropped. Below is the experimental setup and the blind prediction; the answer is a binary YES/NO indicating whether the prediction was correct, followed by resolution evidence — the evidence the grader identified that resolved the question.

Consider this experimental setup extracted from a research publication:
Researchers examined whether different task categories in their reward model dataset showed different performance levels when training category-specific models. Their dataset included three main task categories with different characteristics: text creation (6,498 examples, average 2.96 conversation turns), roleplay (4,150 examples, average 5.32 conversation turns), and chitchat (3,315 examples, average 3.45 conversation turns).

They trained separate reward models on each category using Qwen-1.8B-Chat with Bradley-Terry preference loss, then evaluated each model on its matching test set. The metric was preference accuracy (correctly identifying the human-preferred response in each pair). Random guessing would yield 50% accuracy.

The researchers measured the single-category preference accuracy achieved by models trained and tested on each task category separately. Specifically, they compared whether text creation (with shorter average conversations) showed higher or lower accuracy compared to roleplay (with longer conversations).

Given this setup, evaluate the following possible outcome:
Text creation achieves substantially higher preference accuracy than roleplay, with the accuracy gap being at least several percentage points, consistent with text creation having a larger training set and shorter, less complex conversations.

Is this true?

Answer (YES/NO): NO